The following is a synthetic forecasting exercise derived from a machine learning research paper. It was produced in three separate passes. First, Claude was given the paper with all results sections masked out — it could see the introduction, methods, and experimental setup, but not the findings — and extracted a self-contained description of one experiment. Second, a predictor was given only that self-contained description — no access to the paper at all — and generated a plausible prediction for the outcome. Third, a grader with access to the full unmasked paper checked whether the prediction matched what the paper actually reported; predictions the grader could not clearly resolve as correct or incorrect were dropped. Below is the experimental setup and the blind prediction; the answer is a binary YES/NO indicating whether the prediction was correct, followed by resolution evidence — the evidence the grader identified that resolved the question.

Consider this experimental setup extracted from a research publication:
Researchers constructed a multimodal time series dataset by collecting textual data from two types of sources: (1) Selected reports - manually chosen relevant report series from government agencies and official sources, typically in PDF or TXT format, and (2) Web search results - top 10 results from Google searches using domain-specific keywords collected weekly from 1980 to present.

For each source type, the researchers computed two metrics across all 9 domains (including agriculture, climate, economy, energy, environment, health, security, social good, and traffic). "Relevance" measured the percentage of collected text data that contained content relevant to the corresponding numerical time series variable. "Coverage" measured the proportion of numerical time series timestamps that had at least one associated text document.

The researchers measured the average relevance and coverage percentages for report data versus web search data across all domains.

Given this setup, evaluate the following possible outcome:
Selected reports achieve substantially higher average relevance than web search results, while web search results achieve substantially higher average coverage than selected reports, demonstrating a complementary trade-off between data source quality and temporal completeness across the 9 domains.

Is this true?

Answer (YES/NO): YES